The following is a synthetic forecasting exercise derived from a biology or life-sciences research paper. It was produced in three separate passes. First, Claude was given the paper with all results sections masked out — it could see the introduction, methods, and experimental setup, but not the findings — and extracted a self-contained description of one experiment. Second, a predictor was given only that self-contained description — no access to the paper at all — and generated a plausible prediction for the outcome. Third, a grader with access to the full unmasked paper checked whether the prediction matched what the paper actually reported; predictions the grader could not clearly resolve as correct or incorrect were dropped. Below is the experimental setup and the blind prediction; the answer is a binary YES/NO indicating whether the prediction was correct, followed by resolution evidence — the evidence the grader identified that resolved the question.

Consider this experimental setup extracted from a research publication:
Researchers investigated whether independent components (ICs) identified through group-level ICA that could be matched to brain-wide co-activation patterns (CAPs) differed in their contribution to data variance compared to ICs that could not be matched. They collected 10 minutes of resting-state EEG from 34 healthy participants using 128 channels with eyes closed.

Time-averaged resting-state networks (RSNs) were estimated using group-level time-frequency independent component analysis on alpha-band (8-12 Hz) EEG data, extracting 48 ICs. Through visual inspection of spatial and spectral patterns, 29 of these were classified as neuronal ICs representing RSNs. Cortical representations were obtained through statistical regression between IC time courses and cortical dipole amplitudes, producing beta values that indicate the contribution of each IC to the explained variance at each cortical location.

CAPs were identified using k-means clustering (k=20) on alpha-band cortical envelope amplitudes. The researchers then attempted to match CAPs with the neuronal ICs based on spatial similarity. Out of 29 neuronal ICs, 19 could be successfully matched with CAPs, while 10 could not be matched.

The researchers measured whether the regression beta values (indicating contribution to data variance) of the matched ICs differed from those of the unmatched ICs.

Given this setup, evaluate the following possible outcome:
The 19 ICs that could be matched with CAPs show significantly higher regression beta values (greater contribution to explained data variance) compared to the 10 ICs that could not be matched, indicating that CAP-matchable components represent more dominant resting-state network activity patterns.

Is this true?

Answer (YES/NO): YES